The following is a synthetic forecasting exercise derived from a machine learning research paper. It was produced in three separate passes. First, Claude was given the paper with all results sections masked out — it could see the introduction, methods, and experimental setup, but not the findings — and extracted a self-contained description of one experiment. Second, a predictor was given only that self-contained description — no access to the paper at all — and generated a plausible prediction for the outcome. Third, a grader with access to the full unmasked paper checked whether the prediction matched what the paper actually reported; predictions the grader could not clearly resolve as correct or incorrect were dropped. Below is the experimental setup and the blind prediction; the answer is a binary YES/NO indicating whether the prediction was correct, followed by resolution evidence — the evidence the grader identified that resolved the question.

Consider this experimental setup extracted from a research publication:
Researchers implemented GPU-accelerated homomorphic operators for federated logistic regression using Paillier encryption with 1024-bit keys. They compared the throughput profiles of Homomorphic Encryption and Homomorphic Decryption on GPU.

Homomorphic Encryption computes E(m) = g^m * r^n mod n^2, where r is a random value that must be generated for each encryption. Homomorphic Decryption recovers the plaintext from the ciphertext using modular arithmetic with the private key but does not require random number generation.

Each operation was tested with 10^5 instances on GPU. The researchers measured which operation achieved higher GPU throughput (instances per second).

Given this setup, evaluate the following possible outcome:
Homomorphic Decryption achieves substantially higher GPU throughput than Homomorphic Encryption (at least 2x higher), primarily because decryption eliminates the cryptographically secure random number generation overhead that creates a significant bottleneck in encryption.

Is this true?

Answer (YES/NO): YES